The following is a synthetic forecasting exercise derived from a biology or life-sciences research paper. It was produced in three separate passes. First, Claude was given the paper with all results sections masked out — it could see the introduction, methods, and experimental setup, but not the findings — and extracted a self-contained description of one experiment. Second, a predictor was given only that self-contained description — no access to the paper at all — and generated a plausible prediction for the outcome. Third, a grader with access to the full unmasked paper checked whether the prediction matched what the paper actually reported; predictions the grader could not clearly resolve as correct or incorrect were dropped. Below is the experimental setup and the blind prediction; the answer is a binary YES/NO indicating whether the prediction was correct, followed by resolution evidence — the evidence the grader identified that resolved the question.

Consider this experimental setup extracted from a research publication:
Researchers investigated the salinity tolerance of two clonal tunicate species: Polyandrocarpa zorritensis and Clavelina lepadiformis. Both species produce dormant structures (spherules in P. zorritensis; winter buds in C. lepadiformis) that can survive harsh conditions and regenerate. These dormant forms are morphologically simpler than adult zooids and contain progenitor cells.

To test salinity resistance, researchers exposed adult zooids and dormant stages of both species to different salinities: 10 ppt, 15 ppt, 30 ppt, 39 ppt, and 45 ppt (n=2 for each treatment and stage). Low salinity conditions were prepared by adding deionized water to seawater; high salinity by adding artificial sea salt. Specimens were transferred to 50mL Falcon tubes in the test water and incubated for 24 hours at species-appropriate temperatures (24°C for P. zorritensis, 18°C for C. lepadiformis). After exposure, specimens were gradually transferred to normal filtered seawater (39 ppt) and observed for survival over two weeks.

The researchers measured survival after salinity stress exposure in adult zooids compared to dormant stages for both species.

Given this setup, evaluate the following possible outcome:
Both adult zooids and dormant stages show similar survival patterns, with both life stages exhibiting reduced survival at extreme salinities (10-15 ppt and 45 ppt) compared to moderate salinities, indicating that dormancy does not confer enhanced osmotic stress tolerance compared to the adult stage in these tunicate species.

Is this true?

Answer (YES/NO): NO